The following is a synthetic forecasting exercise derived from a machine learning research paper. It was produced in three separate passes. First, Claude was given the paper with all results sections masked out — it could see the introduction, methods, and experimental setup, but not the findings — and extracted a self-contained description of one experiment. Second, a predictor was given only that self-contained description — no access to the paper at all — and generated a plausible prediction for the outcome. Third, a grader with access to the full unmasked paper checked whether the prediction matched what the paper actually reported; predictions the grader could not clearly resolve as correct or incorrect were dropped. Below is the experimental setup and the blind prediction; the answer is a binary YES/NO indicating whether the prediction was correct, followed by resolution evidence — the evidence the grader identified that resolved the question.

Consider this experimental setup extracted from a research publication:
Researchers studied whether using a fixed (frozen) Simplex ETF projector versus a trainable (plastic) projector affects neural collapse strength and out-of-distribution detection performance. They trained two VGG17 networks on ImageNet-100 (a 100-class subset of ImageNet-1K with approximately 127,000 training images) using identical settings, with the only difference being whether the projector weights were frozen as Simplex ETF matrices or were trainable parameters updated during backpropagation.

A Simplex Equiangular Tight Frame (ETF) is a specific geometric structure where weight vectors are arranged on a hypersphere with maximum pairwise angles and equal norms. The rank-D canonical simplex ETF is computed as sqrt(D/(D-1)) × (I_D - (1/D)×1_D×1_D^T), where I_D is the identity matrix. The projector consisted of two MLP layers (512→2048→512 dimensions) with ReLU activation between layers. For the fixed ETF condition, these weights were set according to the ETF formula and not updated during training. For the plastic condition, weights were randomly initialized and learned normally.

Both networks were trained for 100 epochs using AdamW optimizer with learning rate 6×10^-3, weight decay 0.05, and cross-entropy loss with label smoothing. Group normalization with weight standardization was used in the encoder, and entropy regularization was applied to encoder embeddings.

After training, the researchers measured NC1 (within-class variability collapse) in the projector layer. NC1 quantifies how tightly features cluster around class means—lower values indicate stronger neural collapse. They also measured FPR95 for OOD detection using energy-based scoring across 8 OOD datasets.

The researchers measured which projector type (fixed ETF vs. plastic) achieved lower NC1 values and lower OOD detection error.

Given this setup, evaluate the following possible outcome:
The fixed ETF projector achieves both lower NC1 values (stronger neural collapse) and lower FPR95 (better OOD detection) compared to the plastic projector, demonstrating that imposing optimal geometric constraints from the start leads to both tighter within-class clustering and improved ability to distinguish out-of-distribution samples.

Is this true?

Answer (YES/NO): YES